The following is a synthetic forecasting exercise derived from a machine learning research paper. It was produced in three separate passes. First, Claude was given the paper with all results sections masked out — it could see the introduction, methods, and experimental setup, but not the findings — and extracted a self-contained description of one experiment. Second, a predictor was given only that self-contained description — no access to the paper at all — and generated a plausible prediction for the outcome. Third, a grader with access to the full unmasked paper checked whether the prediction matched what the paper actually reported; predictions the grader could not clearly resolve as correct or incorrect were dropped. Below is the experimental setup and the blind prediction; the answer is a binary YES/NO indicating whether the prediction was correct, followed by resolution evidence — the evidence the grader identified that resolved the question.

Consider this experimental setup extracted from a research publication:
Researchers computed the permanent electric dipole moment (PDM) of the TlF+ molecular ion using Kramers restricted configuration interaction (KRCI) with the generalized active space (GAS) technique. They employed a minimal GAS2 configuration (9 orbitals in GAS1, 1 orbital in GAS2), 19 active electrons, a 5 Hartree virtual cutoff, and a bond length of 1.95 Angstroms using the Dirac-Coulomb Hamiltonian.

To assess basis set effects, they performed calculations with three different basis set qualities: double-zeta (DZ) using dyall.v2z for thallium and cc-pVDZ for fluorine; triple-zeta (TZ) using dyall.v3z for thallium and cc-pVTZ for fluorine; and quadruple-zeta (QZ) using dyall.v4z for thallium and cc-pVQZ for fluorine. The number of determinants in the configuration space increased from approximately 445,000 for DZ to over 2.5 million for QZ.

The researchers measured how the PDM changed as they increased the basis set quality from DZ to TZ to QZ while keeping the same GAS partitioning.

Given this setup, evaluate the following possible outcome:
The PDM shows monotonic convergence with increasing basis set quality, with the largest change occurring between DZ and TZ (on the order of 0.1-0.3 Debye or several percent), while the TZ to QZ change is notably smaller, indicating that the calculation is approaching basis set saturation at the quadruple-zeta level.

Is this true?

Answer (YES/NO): NO